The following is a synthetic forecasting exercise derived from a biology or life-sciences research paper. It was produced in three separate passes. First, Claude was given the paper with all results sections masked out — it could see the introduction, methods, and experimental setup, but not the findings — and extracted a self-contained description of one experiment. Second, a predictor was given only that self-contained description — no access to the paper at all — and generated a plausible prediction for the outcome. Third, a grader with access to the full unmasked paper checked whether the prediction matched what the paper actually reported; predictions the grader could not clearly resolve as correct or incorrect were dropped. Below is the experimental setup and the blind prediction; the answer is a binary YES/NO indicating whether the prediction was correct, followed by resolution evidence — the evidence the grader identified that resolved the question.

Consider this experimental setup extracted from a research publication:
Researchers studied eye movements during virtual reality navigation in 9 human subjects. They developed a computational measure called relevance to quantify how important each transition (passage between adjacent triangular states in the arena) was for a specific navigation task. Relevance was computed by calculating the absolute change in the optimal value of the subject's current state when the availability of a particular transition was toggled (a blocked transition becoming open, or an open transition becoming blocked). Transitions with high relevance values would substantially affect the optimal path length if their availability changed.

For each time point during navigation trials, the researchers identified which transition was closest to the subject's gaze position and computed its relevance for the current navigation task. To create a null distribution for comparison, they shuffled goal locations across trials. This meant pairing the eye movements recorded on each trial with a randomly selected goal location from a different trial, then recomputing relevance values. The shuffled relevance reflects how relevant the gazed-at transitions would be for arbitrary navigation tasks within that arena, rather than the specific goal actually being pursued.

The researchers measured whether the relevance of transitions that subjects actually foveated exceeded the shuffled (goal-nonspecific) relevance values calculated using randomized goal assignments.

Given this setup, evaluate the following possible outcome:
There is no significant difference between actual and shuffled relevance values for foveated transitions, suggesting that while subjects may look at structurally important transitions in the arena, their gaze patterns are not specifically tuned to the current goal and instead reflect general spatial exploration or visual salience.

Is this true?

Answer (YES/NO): NO